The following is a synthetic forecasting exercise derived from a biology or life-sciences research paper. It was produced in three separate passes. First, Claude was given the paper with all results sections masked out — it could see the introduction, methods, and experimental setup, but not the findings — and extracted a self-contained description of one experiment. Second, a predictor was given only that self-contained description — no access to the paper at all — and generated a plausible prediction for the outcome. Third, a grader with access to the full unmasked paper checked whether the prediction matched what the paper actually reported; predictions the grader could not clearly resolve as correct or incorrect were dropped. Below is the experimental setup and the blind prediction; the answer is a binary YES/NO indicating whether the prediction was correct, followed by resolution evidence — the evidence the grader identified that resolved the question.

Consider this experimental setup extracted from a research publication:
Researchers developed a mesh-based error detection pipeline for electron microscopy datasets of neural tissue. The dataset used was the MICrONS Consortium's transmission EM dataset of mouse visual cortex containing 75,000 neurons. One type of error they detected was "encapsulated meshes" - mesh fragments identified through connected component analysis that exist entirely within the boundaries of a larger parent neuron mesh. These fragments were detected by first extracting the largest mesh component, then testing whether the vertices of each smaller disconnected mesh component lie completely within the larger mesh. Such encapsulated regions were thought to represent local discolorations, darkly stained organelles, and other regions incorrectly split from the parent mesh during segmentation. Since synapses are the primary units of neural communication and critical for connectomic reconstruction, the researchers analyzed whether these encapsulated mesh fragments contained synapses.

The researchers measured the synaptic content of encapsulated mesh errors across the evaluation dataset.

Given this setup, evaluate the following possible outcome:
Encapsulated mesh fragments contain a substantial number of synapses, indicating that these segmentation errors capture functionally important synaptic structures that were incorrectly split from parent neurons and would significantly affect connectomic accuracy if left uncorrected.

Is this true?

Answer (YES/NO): NO